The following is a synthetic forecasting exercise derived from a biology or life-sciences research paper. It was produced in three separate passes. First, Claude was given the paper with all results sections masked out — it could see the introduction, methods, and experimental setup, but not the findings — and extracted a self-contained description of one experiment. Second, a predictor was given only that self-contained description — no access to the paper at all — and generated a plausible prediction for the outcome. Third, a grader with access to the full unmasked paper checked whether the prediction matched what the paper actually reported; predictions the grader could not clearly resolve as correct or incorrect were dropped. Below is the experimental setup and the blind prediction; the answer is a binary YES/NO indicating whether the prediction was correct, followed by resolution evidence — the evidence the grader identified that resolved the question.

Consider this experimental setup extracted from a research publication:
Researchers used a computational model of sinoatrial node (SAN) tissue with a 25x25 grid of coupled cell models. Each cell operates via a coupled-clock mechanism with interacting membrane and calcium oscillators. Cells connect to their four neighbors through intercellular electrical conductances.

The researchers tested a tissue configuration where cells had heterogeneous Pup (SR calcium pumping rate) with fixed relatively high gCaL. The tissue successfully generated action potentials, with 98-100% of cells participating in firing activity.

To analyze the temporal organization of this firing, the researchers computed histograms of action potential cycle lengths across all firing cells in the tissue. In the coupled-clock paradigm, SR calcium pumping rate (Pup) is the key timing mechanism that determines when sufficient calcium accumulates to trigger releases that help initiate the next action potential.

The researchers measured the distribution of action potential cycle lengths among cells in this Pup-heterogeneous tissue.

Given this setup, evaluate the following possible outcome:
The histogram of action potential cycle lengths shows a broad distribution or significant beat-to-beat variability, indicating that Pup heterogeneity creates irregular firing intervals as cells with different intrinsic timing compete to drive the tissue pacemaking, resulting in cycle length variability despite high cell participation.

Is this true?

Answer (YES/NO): YES